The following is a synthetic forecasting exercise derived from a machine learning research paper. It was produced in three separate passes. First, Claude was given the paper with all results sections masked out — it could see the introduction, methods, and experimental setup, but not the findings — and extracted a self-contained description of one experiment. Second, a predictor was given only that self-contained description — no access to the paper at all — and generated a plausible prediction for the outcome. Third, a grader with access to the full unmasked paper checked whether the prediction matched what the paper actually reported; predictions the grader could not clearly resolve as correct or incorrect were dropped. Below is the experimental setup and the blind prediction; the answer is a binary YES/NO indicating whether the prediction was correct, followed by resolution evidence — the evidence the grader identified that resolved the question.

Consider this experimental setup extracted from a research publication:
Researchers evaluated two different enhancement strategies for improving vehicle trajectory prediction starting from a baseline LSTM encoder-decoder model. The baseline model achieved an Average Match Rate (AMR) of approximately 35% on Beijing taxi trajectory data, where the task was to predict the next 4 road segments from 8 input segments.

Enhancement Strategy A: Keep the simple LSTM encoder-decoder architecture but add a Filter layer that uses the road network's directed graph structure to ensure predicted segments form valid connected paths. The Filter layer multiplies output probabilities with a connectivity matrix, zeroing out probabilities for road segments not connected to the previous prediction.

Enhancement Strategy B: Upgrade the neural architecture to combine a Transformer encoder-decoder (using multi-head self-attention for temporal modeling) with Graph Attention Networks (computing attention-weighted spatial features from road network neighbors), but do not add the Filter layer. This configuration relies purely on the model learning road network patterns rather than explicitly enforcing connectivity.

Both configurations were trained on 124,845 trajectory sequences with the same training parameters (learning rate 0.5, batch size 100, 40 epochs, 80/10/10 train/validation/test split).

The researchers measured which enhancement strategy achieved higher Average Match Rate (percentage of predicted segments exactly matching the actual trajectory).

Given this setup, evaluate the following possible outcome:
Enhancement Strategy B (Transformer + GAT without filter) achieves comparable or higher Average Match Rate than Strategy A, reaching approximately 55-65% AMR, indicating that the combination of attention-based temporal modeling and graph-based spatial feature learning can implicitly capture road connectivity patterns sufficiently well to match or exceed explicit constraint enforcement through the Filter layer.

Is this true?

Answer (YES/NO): NO